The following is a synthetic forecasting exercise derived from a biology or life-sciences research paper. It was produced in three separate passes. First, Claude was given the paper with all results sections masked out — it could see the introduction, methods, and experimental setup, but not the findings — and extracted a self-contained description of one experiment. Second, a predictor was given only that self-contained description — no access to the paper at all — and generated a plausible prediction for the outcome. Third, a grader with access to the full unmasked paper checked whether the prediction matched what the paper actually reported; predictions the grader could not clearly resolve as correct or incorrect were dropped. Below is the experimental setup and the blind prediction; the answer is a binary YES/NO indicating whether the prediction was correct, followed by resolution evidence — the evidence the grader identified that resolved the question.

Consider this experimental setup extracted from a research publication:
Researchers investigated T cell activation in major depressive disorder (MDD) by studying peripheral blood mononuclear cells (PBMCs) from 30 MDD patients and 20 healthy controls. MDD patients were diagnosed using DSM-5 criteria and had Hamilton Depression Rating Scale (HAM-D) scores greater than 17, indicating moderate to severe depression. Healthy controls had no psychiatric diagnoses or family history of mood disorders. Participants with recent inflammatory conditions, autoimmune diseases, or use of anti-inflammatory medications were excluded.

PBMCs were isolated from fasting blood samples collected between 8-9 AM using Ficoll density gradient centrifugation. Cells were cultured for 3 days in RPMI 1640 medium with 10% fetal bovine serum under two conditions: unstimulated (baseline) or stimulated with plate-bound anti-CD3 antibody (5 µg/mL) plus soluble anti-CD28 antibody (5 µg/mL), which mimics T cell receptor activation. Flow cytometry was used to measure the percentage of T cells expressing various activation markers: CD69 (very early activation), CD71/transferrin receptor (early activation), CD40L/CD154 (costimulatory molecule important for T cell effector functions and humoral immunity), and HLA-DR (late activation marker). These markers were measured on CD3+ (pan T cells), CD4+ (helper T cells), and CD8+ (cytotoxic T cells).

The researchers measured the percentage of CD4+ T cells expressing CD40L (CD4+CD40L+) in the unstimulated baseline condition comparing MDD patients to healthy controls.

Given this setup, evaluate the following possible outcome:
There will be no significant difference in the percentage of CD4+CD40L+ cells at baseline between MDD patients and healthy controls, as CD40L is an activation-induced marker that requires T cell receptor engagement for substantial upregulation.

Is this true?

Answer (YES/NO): NO